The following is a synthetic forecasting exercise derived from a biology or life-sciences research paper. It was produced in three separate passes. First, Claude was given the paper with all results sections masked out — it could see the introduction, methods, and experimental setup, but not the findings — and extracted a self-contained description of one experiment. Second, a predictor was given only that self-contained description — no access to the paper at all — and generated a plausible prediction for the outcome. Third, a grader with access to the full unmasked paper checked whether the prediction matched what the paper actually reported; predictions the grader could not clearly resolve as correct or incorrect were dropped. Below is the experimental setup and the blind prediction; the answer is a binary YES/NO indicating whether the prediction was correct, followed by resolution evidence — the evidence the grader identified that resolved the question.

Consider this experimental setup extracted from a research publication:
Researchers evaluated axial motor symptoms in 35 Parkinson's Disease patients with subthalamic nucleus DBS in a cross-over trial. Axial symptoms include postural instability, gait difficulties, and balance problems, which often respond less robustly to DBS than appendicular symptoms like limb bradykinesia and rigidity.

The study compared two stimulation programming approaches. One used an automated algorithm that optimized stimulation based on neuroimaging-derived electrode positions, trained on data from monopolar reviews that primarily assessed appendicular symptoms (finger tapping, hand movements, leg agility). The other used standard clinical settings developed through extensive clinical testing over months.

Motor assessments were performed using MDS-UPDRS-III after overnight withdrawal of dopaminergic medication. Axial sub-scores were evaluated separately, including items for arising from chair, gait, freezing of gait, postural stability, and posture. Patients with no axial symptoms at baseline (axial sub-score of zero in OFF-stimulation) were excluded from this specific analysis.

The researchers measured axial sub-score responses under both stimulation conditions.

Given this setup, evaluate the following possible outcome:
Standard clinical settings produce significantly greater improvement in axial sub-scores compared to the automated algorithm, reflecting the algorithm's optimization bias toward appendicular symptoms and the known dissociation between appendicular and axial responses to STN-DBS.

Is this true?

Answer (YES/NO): NO